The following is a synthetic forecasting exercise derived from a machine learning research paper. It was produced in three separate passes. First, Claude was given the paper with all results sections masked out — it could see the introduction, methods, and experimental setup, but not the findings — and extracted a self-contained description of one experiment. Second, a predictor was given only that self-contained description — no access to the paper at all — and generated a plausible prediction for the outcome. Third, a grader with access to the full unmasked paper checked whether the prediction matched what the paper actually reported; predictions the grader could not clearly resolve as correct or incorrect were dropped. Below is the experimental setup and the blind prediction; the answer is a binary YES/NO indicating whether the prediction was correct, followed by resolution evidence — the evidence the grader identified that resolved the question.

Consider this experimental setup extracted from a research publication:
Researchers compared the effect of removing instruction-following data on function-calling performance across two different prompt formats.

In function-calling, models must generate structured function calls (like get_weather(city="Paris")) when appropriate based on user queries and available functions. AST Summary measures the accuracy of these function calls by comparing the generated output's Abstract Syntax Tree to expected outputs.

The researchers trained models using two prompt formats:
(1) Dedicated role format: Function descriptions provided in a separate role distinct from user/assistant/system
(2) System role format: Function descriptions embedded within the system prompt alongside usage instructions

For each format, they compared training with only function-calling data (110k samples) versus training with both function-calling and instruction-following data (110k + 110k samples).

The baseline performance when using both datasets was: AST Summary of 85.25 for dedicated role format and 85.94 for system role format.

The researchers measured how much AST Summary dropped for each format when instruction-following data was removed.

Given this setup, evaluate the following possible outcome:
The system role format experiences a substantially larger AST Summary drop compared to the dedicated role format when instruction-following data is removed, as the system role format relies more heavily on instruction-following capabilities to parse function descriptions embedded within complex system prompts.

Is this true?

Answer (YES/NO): NO